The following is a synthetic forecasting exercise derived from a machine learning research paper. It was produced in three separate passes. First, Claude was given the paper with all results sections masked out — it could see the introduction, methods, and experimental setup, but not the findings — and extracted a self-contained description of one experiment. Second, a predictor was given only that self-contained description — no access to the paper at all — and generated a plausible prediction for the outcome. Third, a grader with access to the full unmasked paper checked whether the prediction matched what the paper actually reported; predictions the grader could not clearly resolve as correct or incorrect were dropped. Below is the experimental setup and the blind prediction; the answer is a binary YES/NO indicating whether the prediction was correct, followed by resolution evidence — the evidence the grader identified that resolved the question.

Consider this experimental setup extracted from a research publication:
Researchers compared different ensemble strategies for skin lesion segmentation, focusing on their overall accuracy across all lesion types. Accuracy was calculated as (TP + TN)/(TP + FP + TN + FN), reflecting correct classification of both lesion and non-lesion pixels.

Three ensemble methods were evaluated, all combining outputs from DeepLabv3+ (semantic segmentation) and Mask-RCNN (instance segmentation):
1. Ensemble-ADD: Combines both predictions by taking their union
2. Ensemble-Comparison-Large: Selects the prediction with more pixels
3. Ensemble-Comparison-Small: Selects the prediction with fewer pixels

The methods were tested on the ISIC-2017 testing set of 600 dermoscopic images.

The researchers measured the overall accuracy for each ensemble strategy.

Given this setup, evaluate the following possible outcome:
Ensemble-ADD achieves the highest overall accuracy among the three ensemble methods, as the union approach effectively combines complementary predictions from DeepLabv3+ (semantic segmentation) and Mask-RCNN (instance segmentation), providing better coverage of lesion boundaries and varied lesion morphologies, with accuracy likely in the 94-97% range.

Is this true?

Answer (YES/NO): YES